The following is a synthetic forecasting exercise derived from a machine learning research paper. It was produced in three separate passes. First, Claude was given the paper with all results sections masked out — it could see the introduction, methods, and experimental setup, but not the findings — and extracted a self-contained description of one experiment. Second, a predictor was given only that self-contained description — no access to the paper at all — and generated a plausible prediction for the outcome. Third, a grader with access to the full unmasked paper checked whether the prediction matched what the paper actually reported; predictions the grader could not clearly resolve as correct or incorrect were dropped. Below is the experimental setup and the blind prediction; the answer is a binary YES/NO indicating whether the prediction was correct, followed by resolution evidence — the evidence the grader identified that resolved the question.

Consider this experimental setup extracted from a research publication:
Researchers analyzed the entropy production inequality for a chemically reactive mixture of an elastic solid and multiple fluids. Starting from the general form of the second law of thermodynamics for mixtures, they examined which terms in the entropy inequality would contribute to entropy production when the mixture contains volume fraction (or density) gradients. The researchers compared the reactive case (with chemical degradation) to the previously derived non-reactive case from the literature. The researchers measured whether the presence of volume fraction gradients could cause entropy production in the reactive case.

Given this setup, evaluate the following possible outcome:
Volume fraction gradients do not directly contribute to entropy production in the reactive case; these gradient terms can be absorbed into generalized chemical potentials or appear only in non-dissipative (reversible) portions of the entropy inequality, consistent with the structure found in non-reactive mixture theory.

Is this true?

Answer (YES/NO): NO